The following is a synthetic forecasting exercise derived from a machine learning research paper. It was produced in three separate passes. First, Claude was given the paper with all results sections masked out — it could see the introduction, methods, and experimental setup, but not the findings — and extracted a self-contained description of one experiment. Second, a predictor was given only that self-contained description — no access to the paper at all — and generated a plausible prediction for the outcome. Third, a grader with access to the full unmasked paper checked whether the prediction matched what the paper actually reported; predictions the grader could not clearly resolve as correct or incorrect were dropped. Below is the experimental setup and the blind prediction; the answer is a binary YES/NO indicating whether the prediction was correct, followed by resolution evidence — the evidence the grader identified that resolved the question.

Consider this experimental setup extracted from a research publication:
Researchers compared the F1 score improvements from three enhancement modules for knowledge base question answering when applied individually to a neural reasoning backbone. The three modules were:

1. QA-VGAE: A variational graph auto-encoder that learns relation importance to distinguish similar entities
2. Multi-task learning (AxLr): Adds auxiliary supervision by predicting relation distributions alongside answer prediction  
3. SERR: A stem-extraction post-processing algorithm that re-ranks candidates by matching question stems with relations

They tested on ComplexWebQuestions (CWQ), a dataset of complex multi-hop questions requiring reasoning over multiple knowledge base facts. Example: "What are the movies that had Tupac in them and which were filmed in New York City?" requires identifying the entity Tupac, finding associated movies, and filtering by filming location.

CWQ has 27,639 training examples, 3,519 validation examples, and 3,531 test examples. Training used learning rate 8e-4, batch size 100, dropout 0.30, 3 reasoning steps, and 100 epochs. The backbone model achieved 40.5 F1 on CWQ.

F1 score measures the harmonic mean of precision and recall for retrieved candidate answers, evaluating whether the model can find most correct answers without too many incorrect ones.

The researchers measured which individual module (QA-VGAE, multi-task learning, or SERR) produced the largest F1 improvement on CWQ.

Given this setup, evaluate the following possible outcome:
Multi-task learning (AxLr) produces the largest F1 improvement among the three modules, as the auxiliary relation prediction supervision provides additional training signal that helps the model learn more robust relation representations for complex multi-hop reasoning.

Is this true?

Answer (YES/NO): NO